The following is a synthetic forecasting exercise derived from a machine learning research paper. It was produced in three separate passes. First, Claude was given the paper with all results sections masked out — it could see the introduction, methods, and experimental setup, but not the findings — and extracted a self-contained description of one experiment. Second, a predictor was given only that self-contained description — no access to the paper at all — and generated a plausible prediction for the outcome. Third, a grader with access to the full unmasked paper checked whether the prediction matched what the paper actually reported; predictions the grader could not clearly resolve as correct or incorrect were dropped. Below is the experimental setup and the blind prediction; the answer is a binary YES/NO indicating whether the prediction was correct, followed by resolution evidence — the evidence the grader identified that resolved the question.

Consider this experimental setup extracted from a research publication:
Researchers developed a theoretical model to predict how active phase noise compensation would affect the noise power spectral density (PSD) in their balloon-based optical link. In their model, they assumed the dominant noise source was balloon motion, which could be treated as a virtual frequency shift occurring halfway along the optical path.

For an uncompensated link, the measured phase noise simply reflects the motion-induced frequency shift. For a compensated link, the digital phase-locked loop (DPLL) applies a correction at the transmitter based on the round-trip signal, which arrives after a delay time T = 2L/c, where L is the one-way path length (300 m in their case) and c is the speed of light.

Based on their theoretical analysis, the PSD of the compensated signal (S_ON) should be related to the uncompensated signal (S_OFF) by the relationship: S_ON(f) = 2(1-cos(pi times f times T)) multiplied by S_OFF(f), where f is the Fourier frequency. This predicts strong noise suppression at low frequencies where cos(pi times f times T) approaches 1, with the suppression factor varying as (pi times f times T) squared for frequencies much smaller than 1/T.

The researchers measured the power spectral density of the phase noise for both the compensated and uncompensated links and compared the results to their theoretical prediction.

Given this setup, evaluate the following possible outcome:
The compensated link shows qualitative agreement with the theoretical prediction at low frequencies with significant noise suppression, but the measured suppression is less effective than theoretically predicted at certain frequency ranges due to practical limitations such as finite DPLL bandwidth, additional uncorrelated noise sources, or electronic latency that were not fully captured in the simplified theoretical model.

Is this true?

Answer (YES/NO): NO